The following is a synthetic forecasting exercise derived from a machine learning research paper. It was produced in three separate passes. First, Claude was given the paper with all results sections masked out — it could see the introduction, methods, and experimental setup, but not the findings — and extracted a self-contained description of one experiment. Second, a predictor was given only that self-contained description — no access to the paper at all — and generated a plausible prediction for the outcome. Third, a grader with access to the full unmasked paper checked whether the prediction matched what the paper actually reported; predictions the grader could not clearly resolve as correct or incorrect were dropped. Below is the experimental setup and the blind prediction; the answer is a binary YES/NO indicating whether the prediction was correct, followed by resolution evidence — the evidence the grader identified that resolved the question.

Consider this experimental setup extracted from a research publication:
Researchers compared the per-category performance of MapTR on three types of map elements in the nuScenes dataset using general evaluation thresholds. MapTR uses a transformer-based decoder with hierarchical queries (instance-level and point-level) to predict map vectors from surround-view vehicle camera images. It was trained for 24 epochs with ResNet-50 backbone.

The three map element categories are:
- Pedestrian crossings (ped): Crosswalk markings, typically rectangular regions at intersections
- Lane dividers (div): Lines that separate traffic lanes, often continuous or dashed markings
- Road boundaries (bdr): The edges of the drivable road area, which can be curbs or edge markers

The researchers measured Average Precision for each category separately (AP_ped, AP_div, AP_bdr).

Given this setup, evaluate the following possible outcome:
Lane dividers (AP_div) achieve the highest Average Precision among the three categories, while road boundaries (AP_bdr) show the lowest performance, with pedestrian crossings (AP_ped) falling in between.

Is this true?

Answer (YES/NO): NO